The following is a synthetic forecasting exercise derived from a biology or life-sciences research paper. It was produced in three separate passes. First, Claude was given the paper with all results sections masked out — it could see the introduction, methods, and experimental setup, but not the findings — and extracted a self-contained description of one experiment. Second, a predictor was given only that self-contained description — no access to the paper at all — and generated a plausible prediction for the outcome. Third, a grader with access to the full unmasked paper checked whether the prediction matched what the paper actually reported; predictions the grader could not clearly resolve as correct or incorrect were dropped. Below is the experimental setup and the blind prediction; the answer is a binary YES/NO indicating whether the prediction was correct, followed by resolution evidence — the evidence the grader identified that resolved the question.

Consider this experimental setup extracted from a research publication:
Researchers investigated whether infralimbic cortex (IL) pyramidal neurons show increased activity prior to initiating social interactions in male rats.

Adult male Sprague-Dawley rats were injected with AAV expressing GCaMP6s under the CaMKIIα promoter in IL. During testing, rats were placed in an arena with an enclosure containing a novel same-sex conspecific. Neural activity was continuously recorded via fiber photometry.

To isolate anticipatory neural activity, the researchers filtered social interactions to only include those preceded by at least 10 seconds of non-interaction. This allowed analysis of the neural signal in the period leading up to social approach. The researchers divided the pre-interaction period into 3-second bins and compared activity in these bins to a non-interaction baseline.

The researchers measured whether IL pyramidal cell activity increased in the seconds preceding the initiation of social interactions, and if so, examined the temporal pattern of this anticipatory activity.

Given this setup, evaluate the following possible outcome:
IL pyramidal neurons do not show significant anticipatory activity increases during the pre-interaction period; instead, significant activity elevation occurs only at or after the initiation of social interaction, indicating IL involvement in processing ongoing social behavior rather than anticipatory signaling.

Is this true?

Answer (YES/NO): NO